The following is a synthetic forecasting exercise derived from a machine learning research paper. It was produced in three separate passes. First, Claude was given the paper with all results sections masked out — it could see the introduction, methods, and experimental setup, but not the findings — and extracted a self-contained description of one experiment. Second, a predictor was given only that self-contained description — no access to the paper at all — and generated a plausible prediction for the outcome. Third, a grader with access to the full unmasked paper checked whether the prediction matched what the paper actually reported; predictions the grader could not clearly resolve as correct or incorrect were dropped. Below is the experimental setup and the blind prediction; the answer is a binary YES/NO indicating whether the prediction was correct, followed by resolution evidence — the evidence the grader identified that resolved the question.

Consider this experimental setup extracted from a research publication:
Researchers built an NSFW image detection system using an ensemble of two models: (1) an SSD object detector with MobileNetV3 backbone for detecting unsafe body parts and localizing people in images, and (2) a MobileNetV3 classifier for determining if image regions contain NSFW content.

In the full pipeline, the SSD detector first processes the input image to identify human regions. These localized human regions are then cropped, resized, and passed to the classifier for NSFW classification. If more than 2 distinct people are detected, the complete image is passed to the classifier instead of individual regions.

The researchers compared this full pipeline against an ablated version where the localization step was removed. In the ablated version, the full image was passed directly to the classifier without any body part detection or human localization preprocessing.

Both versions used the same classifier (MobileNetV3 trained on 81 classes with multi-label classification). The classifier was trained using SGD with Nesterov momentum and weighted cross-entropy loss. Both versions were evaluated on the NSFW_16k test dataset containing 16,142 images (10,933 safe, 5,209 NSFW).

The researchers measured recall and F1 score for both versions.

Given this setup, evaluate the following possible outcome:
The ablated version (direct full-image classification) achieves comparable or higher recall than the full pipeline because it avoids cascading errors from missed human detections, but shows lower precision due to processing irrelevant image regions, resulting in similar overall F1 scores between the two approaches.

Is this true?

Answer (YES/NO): NO